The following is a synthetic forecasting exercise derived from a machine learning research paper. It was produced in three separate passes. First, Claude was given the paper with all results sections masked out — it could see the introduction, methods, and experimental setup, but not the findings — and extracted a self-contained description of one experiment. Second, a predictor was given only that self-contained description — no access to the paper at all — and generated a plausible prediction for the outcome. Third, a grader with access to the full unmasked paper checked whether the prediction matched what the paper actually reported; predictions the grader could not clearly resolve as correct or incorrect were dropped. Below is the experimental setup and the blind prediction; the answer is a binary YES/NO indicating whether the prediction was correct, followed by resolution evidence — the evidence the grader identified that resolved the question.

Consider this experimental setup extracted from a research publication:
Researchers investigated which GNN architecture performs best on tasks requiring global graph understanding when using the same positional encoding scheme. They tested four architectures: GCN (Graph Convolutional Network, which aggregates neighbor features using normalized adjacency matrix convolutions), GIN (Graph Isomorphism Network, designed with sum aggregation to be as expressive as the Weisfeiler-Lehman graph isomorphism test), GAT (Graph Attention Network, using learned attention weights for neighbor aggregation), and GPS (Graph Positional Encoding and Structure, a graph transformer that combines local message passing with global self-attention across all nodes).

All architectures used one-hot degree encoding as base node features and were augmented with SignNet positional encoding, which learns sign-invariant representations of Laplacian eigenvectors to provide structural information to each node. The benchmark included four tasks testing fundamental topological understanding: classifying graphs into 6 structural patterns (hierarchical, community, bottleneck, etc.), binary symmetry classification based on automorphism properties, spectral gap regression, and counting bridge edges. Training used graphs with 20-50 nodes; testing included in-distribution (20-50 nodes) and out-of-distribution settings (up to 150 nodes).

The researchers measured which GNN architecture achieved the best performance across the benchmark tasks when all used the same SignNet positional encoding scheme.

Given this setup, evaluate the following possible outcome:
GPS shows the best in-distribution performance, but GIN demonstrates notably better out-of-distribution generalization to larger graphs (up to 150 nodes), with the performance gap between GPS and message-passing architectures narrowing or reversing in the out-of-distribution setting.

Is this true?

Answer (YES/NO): NO